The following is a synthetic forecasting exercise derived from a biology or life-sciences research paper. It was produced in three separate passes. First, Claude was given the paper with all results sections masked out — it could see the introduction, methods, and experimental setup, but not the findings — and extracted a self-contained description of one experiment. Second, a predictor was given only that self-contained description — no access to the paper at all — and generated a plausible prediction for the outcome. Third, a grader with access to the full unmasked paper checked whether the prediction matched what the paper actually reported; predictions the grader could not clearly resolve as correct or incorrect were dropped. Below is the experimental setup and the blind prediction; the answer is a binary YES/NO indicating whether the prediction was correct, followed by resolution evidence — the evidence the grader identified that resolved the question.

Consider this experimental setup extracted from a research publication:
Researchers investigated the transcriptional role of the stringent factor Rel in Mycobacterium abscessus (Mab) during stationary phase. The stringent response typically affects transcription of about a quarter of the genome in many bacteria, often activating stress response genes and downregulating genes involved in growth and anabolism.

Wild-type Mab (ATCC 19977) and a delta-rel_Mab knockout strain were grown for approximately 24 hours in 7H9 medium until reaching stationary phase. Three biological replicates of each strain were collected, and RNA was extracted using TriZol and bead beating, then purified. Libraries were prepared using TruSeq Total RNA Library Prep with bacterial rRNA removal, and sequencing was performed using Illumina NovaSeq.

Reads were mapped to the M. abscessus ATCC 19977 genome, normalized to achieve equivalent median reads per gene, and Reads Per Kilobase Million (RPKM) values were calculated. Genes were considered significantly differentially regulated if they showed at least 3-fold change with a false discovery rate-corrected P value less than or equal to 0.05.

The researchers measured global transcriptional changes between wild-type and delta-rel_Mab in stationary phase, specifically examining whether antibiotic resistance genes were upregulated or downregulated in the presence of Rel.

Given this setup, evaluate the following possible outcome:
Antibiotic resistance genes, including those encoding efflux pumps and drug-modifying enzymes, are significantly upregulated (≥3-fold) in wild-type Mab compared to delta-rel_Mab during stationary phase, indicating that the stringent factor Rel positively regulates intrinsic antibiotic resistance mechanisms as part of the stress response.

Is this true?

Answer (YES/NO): NO